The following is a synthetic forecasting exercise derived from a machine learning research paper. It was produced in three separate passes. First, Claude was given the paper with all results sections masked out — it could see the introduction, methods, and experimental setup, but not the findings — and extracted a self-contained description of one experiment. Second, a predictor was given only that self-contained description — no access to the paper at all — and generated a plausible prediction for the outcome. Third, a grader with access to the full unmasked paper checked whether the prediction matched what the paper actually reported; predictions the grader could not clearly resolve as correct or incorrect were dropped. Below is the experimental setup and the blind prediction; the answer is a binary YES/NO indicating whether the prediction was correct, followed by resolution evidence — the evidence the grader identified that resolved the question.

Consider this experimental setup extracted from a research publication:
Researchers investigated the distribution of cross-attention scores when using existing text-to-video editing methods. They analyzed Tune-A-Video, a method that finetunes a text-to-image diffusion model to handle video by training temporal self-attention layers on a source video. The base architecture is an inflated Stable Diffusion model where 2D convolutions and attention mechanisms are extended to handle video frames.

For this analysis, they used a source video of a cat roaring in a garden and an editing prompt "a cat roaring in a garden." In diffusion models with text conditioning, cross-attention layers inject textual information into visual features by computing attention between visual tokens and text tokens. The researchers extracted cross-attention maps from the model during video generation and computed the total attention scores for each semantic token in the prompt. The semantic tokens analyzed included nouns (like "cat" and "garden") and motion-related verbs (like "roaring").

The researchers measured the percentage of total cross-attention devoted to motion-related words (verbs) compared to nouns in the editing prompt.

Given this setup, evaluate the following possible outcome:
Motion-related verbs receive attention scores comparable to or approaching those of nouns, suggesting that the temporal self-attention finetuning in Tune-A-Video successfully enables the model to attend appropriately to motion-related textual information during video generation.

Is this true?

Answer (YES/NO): NO